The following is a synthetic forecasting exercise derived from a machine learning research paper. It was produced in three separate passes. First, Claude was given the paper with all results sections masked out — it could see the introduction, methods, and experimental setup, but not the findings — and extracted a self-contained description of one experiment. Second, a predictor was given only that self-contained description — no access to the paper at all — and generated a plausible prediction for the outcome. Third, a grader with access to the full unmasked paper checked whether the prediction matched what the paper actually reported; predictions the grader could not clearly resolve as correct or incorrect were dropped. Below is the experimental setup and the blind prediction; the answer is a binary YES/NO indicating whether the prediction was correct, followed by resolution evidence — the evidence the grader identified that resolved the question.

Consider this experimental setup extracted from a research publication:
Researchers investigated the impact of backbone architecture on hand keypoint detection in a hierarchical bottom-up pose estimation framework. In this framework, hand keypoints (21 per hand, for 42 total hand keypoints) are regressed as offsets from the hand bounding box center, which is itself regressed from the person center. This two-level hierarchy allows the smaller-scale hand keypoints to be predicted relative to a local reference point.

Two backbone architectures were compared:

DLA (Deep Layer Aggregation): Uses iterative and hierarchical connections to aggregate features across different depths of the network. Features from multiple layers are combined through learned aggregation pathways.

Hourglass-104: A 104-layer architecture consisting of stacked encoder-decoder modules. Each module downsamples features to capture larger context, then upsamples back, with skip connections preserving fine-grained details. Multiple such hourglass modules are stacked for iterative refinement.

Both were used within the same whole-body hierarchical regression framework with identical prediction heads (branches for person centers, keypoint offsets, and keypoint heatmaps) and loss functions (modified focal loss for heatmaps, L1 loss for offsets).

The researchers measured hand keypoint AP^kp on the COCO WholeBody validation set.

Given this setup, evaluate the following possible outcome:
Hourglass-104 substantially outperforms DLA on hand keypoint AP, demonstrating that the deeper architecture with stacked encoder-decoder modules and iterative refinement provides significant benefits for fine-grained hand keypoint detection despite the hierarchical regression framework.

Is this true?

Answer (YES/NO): NO